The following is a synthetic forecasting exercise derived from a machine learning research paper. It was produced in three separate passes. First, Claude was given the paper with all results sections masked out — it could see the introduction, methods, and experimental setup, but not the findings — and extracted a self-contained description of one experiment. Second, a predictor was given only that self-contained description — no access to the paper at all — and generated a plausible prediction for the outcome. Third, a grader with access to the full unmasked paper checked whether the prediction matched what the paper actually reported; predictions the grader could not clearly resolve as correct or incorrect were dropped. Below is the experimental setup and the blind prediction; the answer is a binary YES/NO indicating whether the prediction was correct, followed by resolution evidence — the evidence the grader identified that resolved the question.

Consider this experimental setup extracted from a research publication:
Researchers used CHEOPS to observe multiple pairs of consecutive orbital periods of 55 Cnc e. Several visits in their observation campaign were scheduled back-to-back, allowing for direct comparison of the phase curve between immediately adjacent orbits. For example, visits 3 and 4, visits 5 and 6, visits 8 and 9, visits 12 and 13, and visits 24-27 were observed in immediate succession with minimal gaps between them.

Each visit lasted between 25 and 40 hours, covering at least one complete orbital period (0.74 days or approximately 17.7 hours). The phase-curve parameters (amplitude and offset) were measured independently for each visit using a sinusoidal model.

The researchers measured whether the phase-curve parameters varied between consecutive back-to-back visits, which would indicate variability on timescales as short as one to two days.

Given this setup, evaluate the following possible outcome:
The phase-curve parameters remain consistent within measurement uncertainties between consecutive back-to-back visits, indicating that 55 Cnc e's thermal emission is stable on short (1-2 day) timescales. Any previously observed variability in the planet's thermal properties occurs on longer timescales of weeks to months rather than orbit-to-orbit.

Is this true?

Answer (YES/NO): NO